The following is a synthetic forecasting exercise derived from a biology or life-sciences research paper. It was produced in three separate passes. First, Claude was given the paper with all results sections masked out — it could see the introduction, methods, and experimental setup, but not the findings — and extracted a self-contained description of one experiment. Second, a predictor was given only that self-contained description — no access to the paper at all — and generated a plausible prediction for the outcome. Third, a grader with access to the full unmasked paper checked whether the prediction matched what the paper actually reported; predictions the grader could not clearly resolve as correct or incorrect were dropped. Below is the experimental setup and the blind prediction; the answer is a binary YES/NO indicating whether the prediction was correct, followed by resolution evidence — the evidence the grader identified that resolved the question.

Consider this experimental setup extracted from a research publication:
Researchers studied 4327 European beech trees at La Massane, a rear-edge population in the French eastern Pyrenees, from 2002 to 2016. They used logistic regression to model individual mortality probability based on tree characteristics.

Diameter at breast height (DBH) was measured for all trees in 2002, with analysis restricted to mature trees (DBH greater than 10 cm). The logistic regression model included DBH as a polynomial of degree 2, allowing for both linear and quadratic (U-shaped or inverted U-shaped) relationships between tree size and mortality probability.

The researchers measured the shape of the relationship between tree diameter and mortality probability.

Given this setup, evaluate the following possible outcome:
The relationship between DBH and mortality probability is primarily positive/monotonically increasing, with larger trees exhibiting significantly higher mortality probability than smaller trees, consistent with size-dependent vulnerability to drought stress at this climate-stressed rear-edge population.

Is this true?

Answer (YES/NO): NO